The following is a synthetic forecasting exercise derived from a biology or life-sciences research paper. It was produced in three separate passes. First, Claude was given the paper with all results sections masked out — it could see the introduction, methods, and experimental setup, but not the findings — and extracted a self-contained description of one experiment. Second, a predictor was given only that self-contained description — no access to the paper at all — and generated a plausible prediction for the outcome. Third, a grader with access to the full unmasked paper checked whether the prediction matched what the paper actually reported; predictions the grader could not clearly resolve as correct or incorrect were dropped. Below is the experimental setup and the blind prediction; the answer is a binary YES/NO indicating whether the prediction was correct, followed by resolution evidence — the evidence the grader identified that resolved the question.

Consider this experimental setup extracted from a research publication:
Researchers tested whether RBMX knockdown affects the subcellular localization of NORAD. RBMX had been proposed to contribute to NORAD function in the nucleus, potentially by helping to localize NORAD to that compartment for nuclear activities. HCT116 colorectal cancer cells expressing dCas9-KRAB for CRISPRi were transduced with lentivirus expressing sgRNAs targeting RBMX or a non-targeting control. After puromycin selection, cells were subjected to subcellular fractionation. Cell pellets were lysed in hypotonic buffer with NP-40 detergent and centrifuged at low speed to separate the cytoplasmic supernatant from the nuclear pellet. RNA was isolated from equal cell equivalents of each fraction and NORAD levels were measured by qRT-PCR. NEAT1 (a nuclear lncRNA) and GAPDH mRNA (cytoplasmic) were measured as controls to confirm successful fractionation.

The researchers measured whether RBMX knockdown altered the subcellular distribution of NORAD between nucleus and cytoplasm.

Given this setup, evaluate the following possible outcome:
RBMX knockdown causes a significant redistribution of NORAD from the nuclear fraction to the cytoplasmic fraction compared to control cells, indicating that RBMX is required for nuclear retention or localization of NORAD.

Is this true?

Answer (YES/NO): NO